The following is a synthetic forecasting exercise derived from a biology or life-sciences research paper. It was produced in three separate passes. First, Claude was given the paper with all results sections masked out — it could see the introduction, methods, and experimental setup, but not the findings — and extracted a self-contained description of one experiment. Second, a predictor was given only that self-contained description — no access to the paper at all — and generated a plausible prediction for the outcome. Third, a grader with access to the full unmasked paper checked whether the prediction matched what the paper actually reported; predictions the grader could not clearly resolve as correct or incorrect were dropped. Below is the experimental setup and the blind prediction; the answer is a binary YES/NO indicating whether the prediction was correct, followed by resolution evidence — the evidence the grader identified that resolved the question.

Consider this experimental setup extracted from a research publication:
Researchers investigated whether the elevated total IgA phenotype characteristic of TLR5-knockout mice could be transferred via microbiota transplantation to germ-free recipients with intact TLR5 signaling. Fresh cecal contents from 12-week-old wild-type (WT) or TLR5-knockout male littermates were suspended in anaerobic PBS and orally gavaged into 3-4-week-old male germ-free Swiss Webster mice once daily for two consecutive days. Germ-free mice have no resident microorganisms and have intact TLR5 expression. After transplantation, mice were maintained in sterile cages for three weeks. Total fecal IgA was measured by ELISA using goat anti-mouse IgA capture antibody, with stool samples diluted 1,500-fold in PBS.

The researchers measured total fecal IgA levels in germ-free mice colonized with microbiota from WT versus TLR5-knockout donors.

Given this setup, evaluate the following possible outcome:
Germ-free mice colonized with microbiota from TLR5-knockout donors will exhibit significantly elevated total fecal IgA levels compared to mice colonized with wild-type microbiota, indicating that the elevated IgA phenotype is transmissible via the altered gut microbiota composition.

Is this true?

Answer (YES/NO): YES